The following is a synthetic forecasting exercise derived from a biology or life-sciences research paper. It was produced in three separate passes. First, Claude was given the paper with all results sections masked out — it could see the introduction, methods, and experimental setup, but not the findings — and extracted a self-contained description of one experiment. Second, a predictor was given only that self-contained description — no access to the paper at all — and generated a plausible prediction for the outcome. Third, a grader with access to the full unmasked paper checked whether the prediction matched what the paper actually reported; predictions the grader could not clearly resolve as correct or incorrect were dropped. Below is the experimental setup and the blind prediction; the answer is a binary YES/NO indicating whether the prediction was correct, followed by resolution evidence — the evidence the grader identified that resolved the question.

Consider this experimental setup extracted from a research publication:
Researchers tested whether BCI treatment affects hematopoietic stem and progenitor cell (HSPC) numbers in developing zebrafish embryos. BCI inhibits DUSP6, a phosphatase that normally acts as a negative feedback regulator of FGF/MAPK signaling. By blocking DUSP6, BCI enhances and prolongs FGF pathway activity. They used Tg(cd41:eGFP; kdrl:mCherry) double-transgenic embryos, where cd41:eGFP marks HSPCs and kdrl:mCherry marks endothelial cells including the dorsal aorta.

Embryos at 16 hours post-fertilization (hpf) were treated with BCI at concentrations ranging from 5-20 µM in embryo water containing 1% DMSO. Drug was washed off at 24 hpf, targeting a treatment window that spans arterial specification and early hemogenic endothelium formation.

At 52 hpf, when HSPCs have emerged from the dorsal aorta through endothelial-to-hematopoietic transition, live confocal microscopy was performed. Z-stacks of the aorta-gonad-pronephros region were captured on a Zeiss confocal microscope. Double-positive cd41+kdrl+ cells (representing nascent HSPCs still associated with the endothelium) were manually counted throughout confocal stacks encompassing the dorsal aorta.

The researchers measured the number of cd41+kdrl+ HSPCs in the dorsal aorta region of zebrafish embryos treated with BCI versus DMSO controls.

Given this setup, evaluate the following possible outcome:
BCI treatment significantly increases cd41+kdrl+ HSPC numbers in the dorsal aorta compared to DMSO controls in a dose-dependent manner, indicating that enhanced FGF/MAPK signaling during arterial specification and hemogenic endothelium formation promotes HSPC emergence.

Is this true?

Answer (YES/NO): NO